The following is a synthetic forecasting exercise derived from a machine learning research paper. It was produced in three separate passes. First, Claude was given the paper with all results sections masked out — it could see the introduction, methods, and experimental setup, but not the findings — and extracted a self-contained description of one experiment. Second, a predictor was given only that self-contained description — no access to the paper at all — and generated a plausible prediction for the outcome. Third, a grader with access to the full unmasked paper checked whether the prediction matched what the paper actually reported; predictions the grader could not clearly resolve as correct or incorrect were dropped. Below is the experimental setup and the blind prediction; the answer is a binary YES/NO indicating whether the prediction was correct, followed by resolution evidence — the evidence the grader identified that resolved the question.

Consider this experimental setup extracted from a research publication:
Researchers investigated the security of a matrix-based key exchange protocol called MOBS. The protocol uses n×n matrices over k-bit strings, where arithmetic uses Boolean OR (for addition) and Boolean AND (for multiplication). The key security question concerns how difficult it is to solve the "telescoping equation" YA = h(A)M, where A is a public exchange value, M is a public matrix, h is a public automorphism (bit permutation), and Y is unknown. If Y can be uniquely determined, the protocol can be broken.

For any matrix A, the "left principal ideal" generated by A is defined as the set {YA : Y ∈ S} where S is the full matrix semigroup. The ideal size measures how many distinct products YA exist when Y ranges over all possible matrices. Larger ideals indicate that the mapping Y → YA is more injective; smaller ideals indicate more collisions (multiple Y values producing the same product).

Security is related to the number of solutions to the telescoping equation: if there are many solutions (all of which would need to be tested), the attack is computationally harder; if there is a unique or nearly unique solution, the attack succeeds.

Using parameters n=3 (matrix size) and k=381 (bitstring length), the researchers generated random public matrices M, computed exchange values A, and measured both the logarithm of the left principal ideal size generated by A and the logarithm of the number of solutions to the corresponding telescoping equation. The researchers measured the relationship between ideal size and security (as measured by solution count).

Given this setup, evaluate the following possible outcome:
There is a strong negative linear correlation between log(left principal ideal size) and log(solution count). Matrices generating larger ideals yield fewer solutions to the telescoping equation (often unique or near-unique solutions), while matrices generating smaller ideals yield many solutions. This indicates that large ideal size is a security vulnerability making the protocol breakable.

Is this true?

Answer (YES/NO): NO